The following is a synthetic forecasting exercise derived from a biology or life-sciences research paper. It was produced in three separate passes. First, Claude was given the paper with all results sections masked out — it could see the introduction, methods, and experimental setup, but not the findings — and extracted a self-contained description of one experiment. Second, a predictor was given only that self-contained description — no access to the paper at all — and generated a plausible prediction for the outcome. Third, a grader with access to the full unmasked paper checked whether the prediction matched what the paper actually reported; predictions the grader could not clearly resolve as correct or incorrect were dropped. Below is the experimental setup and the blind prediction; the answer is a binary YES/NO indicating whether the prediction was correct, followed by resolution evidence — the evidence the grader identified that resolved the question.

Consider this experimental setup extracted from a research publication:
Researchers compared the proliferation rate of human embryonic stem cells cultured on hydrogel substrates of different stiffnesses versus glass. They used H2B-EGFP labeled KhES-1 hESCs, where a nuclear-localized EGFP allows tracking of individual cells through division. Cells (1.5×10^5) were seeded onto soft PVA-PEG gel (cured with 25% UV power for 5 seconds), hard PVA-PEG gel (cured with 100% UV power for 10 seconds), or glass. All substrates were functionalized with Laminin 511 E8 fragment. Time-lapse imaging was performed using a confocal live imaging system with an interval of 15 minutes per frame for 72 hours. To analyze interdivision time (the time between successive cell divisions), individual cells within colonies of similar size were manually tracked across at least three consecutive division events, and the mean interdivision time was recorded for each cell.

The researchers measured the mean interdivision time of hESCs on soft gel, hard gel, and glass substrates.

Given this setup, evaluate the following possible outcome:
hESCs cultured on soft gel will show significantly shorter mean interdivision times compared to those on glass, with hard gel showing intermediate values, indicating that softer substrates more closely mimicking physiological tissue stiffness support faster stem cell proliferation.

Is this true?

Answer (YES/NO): NO